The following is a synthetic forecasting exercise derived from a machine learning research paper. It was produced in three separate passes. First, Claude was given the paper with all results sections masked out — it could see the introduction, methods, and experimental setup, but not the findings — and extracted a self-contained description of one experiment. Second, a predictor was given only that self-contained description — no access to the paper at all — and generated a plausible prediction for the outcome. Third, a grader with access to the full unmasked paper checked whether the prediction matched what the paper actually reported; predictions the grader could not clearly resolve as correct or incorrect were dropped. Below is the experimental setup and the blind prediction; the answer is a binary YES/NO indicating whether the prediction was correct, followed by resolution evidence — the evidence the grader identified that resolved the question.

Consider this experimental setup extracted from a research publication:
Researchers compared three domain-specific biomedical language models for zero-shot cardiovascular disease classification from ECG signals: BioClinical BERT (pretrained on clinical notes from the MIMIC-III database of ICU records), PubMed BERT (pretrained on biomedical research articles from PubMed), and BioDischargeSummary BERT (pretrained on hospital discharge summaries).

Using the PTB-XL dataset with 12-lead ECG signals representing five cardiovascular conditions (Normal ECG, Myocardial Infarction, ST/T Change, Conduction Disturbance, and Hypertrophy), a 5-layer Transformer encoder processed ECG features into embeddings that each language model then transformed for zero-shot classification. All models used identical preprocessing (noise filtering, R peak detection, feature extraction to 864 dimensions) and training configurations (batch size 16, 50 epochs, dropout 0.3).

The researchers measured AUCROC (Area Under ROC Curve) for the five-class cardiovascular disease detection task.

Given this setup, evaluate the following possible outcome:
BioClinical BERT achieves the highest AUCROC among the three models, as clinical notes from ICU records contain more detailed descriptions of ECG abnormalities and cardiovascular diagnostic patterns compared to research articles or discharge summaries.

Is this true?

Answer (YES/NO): YES